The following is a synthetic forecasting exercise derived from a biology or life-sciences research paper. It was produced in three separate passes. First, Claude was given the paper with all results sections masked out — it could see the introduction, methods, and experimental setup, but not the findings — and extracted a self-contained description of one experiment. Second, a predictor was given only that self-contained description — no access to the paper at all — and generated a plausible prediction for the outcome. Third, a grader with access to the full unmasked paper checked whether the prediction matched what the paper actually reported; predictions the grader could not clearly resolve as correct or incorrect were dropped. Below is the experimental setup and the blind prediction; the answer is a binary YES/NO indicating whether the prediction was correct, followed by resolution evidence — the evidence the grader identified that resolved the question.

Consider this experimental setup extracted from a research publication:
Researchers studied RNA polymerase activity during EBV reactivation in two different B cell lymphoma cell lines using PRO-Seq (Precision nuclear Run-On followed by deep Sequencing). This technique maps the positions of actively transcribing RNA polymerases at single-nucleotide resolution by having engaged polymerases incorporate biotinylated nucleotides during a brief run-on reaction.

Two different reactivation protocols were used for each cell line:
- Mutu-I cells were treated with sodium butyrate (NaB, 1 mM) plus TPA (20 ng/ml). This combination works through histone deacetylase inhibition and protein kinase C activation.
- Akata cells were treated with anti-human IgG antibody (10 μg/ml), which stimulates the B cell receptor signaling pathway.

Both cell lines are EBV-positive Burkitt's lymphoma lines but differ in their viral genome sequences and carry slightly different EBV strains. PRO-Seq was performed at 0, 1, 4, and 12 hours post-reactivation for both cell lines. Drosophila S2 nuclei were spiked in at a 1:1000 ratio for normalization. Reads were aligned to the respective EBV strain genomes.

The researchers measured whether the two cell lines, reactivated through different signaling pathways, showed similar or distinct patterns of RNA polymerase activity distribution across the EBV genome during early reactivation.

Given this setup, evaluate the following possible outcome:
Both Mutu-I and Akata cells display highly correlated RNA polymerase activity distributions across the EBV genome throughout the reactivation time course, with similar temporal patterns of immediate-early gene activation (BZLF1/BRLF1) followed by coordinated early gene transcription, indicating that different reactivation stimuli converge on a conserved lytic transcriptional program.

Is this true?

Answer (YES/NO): NO